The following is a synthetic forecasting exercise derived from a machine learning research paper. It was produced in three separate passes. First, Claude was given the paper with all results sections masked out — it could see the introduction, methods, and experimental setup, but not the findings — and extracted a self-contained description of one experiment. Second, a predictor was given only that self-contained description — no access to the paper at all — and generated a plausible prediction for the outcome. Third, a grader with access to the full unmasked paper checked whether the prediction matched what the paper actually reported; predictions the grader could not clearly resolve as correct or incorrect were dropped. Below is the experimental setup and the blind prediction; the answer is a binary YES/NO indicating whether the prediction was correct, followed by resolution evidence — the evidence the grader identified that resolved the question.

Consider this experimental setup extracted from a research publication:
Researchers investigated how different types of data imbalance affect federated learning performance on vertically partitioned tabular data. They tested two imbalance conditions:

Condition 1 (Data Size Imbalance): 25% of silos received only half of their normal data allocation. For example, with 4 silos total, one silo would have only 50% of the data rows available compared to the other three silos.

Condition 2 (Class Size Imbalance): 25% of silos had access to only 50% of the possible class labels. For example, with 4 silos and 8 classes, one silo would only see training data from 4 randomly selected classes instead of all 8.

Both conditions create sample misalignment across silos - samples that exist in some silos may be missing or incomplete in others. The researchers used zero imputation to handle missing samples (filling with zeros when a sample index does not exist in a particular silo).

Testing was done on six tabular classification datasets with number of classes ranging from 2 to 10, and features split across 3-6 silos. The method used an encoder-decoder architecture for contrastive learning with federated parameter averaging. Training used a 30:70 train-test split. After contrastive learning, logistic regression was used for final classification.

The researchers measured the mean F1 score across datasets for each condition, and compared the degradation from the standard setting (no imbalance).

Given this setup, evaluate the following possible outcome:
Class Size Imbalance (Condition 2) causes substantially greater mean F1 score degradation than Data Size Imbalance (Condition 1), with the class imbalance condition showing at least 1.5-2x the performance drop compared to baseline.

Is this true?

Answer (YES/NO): NO